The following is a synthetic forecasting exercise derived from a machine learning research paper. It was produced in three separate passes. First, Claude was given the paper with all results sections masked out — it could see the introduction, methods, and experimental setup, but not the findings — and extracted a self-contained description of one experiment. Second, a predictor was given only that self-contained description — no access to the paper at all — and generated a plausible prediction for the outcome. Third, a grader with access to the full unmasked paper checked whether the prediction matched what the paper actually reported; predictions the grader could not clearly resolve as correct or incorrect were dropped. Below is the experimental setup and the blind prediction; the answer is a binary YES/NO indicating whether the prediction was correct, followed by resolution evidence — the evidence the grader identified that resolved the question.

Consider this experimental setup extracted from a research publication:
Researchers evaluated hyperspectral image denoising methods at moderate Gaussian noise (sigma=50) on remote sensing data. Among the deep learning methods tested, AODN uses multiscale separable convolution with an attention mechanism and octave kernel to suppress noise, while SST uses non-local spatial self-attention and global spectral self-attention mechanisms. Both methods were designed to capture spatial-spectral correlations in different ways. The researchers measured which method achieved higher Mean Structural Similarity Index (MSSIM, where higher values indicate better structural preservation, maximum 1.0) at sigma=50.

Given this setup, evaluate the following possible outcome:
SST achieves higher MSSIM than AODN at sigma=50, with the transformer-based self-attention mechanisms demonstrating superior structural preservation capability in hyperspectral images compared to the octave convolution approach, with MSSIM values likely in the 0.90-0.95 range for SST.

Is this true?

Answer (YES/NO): YES